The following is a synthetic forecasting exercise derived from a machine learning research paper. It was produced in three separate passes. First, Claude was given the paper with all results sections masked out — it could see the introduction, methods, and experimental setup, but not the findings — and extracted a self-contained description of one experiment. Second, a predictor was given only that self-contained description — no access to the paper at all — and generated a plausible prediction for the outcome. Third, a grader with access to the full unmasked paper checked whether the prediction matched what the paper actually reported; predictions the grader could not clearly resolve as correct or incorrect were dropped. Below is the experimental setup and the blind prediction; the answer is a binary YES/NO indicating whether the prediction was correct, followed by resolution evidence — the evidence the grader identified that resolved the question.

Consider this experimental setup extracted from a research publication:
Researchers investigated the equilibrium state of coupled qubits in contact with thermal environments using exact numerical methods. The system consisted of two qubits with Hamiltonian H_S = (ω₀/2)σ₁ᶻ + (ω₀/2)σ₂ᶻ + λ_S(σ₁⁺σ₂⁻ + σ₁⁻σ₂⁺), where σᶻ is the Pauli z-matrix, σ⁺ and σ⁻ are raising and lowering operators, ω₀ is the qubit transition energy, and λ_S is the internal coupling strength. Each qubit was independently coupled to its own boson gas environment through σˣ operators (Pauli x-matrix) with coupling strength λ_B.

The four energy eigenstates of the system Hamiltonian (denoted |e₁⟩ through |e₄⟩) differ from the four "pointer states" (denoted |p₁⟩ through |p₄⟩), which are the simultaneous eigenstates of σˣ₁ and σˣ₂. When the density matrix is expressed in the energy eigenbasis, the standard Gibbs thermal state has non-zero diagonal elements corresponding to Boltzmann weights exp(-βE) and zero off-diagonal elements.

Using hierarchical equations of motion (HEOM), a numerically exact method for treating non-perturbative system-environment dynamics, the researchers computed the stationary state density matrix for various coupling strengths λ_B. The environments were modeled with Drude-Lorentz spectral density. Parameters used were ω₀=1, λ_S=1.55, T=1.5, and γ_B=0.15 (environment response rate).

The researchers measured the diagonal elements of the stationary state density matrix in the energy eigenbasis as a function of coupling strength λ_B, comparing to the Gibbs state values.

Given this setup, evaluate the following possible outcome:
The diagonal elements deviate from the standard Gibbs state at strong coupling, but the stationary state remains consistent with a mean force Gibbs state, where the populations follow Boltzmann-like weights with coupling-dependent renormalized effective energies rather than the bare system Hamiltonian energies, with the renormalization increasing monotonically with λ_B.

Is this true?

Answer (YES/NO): NO